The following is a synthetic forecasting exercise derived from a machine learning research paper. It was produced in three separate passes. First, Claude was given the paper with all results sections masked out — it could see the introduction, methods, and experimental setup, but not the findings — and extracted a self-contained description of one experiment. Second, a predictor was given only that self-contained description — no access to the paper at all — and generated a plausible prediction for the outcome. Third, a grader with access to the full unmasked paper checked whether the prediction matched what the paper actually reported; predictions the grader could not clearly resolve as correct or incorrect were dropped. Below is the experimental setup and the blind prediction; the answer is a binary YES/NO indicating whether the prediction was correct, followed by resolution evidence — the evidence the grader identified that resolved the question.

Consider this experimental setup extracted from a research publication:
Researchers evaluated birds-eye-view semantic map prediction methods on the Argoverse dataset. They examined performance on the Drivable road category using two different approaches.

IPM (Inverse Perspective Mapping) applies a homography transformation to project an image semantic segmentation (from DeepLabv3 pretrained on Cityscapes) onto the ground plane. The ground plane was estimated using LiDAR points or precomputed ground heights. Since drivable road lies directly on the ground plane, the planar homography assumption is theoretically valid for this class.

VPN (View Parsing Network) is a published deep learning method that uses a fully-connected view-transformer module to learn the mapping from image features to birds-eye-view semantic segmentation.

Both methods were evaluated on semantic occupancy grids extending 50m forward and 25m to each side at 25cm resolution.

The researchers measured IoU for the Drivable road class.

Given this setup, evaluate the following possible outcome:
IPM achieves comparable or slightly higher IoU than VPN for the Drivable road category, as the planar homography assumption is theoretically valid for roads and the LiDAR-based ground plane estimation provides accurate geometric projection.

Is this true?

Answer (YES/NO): NO